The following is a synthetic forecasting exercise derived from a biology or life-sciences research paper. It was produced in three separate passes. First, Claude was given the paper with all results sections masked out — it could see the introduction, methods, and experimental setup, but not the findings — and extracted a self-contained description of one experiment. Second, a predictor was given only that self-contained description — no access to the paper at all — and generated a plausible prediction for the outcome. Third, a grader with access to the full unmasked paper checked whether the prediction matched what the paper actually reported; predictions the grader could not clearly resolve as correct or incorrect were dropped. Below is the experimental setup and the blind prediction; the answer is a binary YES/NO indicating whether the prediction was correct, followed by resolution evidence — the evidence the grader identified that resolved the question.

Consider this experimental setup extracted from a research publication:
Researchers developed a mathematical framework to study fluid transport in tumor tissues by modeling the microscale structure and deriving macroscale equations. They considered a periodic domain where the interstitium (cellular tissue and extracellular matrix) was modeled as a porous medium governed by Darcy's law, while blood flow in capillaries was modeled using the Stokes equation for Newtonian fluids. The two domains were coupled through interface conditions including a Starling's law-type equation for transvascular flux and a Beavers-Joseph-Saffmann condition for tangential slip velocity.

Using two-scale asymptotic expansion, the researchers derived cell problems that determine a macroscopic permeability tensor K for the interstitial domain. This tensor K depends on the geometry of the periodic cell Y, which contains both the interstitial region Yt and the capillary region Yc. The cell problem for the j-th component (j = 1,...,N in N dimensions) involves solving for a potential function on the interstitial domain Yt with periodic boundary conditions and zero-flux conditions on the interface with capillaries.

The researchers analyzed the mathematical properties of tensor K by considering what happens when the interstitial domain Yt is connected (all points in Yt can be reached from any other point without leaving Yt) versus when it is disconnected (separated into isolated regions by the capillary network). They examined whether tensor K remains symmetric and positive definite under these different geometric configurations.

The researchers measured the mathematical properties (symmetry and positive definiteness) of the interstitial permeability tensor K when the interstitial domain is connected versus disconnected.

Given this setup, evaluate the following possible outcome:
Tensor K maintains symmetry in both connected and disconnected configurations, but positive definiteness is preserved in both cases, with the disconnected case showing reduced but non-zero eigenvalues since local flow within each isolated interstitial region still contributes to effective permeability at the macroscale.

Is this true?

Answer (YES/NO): NO